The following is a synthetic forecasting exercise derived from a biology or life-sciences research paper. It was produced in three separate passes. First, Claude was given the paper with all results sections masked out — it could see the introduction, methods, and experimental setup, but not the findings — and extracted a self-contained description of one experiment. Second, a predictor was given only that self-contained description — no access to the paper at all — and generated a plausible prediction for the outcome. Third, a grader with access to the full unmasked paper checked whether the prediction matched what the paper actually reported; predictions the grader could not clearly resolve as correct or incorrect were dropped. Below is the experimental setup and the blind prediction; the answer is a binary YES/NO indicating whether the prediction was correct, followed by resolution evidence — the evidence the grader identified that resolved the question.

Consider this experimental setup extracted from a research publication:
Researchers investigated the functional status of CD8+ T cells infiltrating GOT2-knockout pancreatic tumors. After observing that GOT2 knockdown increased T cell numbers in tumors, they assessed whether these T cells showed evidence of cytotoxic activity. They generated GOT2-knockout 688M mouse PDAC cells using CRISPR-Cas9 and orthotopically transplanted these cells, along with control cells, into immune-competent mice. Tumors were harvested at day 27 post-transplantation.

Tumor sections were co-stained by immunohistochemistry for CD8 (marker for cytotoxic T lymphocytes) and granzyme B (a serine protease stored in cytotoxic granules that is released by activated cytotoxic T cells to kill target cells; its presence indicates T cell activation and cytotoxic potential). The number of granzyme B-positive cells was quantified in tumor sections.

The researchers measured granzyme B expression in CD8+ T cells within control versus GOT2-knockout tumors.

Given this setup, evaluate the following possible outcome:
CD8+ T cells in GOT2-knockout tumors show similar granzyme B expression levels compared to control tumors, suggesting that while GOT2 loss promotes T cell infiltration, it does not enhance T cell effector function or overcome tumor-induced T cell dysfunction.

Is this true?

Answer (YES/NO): NO